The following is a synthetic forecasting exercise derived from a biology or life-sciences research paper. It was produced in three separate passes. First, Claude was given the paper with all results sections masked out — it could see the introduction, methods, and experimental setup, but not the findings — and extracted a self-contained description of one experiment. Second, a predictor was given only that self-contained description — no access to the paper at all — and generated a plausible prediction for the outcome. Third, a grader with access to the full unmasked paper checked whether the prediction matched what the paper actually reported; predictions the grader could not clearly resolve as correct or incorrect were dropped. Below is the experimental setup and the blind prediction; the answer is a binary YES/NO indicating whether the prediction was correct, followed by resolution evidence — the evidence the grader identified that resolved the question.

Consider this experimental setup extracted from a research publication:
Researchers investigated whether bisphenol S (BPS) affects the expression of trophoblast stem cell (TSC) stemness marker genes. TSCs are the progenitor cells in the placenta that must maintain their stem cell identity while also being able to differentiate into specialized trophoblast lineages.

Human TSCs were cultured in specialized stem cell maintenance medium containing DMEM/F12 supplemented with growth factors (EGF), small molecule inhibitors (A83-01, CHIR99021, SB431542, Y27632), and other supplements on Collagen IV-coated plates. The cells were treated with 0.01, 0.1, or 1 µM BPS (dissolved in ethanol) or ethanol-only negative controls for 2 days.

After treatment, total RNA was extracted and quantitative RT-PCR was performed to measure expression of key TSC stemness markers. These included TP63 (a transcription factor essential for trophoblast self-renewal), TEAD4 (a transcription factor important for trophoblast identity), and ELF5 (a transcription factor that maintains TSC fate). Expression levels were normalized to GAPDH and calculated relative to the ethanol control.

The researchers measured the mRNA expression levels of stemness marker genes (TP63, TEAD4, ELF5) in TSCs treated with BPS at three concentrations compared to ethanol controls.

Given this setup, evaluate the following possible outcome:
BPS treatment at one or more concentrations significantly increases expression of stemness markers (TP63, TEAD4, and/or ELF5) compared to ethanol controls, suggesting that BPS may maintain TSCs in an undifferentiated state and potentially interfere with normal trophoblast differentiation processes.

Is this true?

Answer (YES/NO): NO